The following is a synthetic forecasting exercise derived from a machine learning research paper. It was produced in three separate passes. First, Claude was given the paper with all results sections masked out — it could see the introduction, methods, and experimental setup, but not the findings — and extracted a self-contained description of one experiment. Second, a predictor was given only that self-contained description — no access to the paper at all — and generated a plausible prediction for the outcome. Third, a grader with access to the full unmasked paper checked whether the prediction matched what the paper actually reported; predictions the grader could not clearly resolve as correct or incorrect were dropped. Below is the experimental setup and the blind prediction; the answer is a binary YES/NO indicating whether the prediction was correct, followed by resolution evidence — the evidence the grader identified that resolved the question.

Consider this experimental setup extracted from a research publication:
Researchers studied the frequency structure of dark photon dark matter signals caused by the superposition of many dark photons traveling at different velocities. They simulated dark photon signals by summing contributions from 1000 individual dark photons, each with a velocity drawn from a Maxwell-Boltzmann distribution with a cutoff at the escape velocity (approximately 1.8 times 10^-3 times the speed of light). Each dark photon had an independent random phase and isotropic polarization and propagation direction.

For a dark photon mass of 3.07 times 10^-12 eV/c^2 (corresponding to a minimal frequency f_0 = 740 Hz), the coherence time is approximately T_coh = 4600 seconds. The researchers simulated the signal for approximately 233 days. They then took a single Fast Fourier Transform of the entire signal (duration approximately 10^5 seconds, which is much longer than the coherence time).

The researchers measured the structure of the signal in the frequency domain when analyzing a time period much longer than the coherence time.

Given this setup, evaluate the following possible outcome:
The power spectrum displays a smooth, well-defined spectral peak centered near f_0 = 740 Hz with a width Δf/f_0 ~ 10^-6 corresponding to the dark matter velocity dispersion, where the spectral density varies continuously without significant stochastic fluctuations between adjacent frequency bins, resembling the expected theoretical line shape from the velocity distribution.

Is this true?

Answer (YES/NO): NO